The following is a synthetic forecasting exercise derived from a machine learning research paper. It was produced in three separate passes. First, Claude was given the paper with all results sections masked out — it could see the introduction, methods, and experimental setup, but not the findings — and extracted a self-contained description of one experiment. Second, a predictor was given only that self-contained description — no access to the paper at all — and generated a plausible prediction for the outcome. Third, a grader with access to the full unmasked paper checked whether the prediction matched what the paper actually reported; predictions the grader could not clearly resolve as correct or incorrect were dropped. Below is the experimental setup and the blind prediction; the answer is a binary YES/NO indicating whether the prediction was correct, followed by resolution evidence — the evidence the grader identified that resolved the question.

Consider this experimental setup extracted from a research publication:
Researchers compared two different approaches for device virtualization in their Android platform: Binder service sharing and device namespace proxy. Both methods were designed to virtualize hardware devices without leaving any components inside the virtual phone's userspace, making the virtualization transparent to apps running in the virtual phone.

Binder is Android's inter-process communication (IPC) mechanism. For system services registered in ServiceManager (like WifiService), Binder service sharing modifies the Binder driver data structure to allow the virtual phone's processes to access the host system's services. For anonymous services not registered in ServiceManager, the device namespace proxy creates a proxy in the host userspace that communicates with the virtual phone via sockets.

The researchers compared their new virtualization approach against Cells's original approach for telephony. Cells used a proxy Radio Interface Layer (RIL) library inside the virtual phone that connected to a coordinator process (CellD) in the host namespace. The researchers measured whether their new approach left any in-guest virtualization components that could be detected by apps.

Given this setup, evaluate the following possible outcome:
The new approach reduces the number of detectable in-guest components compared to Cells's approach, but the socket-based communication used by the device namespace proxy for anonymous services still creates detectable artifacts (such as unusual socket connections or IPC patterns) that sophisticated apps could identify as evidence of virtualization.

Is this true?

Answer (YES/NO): NO